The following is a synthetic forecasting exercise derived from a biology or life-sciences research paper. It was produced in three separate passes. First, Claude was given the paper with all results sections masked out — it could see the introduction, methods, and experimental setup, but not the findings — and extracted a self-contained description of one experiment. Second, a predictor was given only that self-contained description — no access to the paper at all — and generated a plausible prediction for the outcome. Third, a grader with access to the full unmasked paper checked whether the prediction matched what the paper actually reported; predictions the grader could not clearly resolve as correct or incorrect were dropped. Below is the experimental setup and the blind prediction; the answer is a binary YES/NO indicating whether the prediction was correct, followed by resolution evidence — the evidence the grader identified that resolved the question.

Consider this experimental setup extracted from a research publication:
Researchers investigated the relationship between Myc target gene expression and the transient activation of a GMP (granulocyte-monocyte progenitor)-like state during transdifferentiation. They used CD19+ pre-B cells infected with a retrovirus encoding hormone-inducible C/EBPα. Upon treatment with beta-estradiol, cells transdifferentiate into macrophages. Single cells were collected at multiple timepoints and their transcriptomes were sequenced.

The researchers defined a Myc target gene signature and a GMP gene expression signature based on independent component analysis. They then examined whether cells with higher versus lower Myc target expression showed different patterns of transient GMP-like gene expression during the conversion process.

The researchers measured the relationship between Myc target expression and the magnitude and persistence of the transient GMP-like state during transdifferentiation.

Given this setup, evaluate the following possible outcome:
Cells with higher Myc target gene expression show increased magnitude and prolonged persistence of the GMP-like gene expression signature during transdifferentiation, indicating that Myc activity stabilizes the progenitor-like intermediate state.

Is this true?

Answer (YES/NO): YES